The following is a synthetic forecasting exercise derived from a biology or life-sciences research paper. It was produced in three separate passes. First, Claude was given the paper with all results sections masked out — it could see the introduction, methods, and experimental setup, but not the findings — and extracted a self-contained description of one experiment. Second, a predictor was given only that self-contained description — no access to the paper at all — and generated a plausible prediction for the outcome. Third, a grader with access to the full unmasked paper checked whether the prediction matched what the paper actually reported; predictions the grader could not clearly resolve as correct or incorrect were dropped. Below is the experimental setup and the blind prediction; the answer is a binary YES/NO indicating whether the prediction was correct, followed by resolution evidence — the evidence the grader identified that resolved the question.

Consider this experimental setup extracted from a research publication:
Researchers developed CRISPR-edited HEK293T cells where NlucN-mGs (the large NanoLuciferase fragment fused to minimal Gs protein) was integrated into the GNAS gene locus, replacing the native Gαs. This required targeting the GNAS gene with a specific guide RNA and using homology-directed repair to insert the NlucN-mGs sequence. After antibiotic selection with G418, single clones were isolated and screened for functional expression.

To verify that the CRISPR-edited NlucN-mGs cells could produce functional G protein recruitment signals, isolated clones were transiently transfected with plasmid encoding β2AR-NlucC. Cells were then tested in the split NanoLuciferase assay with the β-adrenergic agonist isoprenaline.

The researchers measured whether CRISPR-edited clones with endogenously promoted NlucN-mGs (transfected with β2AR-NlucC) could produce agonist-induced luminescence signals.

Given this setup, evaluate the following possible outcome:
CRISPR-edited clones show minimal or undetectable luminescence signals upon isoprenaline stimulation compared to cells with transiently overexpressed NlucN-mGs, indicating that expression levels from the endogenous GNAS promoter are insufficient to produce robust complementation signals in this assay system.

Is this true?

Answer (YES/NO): NO